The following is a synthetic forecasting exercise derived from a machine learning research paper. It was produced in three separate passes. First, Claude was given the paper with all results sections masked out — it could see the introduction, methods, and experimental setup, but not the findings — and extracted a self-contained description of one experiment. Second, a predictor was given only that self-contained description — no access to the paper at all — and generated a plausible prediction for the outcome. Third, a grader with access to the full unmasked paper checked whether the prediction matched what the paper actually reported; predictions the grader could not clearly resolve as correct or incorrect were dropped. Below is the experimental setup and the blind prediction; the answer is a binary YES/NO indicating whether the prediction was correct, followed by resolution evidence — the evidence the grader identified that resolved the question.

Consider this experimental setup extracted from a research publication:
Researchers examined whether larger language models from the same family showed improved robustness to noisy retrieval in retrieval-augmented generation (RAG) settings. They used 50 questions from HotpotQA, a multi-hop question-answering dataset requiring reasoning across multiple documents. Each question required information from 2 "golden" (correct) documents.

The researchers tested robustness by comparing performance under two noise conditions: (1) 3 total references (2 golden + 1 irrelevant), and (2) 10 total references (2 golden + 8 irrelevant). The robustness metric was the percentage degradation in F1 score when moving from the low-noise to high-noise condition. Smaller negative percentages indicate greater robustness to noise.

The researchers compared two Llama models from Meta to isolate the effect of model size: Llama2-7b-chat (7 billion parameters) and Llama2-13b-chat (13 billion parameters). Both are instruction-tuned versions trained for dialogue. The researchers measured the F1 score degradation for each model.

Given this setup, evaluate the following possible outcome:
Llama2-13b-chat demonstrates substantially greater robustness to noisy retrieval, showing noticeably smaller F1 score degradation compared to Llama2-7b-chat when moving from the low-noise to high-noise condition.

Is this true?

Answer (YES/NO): NO